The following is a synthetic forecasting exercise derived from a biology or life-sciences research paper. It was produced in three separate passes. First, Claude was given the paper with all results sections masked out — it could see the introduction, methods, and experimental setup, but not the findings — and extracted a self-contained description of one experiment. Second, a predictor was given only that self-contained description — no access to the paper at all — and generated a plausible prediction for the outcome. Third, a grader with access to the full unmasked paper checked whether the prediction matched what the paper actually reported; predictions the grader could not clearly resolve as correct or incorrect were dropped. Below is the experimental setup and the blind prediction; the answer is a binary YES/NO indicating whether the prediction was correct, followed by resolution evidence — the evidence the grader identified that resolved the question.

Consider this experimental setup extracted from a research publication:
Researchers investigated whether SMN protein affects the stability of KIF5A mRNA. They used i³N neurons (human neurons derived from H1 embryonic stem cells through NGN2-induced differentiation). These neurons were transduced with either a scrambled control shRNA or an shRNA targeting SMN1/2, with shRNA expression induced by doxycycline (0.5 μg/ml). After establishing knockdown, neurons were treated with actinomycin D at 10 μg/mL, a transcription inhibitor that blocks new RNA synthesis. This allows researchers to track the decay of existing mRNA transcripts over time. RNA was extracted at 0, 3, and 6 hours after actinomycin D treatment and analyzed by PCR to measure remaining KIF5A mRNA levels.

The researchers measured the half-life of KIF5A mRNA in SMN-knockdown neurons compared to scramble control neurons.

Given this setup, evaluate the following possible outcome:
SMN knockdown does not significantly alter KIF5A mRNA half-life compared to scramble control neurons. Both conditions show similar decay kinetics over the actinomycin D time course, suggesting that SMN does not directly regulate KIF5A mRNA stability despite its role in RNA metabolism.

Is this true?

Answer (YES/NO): NO